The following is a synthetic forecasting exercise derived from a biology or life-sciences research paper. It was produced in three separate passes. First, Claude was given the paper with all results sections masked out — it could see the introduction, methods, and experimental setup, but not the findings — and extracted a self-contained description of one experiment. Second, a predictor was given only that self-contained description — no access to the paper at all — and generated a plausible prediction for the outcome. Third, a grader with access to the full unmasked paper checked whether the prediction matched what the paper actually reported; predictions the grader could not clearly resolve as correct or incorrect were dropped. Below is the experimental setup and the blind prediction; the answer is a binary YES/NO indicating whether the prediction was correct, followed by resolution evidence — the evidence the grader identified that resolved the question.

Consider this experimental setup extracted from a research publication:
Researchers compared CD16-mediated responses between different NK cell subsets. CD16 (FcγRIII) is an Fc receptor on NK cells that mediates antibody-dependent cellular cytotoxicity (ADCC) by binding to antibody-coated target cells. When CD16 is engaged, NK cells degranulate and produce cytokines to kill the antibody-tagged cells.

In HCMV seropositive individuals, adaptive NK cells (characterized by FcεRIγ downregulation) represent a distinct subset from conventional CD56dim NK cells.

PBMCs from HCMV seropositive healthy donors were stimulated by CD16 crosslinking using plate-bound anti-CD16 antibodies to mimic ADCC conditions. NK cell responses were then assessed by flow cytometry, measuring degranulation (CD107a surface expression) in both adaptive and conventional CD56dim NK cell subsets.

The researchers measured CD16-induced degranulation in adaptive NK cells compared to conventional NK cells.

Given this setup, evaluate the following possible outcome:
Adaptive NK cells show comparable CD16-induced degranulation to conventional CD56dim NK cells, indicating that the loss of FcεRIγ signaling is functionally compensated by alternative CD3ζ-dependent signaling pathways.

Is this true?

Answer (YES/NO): YES